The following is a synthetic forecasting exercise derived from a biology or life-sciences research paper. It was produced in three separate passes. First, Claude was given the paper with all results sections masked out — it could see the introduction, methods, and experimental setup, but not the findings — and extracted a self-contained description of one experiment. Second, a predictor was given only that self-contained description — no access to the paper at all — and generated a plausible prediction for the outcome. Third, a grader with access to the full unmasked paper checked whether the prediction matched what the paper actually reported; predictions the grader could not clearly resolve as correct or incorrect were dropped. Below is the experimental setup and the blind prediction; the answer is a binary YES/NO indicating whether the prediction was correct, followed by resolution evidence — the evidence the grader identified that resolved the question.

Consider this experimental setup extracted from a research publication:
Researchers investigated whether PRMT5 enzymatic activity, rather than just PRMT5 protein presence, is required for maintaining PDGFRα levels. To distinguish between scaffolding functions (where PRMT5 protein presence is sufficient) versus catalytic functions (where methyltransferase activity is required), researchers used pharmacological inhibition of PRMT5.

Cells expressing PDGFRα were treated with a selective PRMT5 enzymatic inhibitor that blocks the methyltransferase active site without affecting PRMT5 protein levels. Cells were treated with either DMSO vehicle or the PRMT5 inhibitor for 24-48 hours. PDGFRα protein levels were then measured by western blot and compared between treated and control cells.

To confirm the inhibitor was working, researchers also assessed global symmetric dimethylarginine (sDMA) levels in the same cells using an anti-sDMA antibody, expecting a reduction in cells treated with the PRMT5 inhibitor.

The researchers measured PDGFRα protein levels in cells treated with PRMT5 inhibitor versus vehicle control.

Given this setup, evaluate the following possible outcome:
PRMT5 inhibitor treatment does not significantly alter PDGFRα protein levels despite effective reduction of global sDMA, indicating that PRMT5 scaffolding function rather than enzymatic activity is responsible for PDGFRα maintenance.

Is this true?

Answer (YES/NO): NO